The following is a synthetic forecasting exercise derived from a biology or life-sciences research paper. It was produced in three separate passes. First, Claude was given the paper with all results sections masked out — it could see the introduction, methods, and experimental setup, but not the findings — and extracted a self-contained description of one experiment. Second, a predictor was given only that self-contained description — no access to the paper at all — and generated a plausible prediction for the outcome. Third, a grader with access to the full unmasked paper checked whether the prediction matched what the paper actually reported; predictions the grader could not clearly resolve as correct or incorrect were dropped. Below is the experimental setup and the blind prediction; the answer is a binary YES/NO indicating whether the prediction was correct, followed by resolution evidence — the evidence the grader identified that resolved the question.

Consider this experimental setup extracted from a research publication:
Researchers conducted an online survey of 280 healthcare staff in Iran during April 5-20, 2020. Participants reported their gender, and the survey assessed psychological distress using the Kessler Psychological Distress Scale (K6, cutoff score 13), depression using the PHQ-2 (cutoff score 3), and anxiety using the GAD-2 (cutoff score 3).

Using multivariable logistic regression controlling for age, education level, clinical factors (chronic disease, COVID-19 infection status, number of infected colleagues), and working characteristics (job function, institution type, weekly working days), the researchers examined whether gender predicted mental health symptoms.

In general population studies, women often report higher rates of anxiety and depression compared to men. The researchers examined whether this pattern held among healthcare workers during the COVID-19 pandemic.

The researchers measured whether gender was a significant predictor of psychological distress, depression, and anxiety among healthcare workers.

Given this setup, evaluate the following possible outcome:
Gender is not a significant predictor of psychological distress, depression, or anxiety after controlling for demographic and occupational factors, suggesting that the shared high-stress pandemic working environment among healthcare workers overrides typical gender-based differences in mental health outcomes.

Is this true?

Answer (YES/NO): NO